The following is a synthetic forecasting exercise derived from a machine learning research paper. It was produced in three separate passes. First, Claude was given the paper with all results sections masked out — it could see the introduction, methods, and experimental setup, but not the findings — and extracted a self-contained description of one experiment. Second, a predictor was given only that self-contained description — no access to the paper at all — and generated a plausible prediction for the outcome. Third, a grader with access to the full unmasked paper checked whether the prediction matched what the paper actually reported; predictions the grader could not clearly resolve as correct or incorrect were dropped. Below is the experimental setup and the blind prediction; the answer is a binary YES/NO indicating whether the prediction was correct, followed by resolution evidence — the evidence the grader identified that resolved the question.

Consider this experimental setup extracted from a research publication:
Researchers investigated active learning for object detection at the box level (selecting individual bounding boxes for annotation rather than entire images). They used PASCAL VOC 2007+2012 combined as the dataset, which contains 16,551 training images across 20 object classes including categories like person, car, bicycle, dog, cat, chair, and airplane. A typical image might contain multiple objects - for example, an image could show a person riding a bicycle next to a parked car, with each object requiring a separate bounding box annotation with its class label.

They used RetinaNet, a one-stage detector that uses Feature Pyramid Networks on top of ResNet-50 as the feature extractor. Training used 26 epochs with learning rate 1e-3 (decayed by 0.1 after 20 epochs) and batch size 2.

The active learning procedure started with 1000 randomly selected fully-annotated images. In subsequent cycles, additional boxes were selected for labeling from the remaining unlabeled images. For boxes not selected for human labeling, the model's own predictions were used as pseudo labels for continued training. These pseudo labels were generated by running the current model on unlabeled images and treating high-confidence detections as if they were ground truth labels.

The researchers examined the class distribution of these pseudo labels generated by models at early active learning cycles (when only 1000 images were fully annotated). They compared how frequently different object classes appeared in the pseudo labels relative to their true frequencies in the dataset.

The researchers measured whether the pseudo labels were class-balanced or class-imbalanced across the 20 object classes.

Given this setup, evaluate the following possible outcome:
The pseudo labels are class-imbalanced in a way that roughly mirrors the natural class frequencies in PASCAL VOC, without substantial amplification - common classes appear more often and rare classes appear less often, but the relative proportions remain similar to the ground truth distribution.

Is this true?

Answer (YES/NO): NO